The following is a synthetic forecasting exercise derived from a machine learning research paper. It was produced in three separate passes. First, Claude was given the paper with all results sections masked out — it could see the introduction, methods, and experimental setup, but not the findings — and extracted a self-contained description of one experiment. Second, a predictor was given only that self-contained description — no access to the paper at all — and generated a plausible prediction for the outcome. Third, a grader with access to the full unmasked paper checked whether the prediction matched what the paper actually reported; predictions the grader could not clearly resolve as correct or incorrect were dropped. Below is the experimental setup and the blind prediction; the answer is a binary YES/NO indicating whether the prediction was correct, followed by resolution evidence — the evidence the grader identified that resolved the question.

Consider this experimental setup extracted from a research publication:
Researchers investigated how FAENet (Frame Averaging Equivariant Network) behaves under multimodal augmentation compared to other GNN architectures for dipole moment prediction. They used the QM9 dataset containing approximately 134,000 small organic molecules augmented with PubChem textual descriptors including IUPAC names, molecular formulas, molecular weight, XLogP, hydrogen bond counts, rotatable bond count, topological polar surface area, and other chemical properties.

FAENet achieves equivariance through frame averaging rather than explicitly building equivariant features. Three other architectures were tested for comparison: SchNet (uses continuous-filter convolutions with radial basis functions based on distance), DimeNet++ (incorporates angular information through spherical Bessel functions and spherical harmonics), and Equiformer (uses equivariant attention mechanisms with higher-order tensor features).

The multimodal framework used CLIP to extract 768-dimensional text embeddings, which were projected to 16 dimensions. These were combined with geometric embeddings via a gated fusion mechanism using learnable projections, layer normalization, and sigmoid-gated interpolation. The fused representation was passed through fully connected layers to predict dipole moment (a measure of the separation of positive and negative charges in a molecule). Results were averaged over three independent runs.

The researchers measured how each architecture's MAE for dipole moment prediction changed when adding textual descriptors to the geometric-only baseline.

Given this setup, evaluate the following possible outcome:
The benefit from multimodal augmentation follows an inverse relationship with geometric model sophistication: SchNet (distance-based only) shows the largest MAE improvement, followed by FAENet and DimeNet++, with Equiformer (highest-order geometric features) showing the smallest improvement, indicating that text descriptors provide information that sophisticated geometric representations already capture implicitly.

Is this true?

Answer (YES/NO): NO